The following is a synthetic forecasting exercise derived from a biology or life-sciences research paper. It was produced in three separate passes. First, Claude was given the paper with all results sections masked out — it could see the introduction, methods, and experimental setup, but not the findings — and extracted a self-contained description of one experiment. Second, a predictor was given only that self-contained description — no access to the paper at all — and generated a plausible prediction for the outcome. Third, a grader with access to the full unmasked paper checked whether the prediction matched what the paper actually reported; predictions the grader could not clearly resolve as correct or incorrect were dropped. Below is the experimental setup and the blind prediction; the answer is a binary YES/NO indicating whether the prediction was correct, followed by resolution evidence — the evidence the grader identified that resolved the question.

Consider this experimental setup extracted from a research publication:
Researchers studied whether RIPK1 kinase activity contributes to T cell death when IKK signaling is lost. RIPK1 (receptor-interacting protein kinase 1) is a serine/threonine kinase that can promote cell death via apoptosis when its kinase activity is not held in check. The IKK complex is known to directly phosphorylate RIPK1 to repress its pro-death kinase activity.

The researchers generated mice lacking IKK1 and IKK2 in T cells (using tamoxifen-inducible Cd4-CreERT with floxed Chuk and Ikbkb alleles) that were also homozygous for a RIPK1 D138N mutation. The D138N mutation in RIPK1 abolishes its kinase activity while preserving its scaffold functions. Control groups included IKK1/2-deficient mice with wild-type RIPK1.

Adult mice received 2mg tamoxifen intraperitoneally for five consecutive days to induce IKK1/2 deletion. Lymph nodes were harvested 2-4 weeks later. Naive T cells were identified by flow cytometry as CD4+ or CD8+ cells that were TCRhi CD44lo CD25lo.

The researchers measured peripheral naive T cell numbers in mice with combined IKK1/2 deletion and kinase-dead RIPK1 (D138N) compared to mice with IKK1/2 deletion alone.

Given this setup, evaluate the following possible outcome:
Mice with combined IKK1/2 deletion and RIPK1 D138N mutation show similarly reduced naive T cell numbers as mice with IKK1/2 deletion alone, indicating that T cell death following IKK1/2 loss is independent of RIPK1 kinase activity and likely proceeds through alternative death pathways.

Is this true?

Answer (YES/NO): NO